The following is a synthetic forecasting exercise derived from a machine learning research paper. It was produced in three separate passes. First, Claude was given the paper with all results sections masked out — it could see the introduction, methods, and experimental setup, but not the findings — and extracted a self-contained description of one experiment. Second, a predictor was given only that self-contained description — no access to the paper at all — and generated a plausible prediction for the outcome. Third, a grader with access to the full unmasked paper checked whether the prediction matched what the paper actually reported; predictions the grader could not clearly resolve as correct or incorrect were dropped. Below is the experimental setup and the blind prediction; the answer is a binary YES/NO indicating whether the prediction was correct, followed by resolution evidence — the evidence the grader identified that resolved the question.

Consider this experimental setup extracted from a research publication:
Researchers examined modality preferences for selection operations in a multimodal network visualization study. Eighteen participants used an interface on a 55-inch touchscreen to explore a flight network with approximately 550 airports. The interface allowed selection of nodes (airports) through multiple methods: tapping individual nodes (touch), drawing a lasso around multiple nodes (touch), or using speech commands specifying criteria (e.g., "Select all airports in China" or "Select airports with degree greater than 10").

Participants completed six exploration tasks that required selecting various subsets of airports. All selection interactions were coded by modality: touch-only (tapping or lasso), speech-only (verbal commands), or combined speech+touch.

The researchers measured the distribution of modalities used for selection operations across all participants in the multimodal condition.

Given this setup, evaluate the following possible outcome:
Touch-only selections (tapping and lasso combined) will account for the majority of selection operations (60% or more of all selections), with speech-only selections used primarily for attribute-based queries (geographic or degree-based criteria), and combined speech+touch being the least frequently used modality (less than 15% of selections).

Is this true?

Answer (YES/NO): NO